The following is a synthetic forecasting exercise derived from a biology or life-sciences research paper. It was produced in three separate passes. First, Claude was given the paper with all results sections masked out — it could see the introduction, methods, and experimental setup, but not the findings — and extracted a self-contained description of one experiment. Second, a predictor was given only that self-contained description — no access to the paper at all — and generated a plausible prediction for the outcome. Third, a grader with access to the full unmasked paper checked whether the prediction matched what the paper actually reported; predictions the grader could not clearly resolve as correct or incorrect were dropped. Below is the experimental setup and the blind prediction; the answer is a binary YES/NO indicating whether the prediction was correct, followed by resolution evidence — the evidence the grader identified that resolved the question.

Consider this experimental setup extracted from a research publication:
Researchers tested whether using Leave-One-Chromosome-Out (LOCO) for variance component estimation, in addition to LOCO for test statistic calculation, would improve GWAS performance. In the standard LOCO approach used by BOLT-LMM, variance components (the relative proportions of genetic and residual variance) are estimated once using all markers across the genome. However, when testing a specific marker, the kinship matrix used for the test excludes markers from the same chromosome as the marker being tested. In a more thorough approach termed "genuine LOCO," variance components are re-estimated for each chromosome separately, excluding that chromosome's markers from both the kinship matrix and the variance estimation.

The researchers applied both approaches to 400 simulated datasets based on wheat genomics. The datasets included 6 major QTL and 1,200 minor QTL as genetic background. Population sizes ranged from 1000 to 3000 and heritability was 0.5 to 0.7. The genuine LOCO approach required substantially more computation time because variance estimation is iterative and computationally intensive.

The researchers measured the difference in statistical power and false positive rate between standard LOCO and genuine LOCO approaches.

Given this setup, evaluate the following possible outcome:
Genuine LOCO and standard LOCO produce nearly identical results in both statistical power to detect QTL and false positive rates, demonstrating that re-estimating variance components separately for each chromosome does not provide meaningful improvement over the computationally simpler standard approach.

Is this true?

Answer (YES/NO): YES